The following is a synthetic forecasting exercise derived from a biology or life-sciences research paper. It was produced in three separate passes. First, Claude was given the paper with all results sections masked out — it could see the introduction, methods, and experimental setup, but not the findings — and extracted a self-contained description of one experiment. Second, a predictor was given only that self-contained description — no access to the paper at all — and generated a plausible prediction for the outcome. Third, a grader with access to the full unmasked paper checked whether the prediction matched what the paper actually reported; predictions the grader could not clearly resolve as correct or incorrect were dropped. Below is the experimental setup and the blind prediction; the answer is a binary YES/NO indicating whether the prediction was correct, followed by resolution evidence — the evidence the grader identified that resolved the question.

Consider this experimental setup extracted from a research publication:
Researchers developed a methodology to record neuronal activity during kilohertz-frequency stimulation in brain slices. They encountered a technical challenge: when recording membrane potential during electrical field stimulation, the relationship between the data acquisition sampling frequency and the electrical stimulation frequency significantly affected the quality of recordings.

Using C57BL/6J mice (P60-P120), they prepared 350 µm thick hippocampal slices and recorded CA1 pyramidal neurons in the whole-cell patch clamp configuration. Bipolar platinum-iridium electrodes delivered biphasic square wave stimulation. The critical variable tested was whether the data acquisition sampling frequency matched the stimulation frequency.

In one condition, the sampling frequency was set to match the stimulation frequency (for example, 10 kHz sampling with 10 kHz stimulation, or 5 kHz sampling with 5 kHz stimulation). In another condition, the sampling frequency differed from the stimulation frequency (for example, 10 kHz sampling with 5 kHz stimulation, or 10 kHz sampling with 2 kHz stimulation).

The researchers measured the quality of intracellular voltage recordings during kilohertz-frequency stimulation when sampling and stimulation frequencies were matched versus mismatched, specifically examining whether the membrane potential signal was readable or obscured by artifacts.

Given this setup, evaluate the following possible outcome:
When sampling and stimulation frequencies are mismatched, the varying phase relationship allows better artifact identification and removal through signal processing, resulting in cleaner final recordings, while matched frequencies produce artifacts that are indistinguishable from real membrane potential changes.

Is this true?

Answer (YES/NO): NO